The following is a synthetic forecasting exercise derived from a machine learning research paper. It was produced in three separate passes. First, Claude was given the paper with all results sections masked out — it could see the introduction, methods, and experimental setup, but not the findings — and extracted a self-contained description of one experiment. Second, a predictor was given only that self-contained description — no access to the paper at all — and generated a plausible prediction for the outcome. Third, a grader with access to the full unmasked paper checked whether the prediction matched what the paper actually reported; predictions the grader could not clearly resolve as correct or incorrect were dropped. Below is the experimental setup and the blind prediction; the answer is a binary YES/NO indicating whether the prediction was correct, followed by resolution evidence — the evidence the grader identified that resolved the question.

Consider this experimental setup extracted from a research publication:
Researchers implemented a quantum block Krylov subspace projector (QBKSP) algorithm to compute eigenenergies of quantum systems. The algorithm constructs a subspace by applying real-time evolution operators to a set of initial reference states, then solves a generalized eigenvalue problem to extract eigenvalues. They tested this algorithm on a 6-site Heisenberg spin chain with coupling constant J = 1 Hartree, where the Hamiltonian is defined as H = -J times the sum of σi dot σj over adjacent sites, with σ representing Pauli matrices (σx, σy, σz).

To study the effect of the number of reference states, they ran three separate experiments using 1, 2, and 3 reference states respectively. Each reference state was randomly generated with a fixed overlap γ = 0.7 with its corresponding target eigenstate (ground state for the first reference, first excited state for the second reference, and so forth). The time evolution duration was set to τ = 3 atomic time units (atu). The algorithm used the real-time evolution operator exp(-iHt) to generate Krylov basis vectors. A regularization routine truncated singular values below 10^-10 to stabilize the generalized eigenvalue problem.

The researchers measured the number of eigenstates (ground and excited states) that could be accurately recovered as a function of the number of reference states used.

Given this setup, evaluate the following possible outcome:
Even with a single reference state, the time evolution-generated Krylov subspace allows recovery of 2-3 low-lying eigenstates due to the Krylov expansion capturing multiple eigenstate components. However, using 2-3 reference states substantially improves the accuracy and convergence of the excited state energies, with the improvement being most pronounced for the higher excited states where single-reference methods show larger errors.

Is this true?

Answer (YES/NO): NO